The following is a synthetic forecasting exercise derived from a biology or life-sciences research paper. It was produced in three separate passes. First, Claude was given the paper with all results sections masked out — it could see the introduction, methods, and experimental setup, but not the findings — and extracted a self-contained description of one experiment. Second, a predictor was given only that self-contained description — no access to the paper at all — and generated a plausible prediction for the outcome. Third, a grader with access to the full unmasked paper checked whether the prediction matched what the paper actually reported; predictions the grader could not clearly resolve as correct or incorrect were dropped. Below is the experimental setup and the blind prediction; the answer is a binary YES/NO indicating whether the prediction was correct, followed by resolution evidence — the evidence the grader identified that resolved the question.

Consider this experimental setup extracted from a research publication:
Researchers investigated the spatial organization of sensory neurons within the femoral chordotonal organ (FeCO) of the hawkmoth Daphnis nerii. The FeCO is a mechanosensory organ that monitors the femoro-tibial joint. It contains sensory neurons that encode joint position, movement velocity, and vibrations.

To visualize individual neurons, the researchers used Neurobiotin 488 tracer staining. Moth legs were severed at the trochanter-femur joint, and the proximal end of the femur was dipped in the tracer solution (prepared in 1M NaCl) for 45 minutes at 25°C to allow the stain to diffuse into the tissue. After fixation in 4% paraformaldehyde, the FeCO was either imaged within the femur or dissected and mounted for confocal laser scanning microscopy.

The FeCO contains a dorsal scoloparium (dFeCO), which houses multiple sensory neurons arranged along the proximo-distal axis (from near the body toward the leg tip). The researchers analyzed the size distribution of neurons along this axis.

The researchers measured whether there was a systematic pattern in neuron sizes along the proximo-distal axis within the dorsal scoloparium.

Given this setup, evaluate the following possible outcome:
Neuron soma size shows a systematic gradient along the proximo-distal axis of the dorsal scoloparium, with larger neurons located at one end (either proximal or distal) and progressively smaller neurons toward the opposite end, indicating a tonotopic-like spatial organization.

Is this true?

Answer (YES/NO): YES